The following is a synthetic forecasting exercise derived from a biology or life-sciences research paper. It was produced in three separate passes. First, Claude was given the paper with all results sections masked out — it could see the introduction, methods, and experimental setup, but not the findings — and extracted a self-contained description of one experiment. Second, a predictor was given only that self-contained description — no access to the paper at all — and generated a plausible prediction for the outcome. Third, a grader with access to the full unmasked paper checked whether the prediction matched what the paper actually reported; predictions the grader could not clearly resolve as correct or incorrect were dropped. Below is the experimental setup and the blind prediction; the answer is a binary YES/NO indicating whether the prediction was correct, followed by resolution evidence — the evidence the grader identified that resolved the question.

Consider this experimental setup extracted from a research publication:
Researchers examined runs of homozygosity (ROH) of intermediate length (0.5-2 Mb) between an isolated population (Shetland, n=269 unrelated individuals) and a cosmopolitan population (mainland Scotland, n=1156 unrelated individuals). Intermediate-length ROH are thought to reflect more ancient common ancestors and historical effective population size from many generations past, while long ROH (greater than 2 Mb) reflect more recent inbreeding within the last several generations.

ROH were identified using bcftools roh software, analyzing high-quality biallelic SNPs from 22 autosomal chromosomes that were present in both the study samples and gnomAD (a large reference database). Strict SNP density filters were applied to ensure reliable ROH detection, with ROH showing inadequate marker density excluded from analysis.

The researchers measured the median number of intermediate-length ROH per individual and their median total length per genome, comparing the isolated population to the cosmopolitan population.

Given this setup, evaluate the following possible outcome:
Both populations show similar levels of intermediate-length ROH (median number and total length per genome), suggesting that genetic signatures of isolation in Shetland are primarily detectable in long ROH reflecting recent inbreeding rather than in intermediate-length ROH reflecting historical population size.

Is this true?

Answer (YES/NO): NO